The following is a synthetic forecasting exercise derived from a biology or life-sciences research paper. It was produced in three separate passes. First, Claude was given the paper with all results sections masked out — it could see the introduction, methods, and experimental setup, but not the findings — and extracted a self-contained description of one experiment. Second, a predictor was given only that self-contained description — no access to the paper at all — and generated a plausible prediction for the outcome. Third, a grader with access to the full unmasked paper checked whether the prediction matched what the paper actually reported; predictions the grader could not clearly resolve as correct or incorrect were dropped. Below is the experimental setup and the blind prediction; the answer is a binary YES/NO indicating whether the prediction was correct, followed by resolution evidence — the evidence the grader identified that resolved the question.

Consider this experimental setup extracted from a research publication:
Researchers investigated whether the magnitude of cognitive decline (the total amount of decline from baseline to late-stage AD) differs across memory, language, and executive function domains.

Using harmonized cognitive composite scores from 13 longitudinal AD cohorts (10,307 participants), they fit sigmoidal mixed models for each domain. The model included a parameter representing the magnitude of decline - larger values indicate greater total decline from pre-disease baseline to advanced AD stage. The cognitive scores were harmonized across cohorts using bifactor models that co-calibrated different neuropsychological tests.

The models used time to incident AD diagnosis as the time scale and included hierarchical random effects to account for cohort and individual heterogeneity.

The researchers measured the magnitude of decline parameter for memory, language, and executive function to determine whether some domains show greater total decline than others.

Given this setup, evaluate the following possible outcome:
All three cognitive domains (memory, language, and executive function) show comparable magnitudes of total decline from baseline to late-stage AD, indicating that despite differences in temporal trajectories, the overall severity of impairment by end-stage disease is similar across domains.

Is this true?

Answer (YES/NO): NO